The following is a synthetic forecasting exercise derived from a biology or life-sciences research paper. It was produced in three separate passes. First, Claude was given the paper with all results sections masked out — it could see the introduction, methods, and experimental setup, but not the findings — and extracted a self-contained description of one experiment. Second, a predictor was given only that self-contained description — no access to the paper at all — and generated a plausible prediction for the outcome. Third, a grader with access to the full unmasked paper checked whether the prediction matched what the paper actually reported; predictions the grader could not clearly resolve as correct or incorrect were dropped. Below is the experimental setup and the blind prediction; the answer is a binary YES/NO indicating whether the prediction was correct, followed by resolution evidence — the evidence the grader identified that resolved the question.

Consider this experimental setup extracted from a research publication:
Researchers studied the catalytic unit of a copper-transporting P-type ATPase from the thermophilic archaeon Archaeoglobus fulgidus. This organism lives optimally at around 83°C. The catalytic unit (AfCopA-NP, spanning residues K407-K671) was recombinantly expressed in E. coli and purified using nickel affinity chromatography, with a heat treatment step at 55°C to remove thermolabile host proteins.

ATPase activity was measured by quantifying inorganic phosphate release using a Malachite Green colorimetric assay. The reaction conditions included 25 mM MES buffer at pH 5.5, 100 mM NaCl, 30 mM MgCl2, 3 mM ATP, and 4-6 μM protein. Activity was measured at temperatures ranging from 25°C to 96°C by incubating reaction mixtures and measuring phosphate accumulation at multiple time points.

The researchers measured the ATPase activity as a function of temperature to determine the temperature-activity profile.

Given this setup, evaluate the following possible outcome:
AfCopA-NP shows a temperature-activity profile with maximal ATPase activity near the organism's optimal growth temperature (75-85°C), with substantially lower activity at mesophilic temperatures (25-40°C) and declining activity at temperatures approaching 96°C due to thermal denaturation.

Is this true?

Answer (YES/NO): NO